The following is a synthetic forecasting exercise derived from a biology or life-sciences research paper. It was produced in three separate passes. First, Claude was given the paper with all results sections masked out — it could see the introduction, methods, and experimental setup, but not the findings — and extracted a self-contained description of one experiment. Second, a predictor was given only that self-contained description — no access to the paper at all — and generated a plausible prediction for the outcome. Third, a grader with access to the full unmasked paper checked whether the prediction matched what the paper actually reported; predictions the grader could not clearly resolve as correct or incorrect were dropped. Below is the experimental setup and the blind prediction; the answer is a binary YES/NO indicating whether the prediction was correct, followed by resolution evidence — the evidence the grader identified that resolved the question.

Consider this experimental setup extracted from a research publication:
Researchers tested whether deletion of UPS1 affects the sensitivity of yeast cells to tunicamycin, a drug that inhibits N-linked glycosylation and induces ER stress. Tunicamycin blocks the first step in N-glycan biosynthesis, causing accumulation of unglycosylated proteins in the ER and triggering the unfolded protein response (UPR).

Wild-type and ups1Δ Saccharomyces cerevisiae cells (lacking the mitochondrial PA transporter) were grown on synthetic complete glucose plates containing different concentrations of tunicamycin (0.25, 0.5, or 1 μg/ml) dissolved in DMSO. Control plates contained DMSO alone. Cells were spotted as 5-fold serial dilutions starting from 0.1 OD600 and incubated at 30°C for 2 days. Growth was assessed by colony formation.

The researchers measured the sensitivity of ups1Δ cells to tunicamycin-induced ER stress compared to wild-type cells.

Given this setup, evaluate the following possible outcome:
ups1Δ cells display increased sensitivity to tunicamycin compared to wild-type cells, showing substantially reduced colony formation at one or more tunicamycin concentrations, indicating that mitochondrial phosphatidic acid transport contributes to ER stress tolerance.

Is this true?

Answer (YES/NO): NO